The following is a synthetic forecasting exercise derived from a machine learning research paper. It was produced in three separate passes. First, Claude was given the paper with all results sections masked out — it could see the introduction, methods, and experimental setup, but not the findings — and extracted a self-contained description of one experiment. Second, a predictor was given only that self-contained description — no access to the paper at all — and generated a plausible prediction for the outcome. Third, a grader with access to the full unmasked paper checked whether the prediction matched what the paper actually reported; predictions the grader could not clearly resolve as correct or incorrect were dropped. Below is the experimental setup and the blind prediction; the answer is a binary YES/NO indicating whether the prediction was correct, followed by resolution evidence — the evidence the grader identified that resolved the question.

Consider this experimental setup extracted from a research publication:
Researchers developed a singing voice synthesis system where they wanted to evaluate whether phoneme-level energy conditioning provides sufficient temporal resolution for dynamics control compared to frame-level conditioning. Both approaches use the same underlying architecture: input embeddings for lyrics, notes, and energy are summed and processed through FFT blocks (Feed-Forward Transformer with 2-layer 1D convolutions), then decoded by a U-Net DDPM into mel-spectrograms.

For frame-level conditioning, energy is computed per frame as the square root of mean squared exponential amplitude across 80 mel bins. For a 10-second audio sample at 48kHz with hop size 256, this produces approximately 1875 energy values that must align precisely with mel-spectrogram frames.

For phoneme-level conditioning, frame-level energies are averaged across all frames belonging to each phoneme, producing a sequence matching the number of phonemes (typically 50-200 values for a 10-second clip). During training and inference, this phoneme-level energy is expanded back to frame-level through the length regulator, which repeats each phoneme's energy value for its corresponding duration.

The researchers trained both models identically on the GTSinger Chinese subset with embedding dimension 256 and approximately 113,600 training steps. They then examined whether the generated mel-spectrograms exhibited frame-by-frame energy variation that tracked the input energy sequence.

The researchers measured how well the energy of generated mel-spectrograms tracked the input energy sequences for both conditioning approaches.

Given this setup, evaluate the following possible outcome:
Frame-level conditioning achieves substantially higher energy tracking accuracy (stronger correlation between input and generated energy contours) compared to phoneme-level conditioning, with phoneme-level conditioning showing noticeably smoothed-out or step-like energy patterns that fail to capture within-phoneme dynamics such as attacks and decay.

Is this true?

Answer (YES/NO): NO